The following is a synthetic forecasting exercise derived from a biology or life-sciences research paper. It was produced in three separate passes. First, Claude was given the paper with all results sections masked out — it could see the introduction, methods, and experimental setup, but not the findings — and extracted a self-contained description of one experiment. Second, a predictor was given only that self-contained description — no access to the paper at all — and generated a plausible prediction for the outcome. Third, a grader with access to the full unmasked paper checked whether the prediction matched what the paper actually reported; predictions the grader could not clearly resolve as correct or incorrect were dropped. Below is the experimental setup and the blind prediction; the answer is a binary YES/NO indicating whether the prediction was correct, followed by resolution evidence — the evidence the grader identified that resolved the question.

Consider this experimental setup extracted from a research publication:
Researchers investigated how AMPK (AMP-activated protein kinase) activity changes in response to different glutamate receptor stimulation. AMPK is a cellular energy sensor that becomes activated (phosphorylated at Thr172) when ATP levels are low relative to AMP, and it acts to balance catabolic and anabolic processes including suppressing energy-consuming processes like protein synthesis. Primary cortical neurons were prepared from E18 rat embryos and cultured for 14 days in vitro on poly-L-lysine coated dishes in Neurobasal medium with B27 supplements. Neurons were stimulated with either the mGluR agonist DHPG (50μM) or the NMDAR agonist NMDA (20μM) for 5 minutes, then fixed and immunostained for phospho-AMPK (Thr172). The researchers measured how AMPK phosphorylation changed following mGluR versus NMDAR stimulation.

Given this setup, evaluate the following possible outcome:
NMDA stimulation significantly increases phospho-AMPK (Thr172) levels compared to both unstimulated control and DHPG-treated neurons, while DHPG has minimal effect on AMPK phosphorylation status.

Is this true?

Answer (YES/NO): NO